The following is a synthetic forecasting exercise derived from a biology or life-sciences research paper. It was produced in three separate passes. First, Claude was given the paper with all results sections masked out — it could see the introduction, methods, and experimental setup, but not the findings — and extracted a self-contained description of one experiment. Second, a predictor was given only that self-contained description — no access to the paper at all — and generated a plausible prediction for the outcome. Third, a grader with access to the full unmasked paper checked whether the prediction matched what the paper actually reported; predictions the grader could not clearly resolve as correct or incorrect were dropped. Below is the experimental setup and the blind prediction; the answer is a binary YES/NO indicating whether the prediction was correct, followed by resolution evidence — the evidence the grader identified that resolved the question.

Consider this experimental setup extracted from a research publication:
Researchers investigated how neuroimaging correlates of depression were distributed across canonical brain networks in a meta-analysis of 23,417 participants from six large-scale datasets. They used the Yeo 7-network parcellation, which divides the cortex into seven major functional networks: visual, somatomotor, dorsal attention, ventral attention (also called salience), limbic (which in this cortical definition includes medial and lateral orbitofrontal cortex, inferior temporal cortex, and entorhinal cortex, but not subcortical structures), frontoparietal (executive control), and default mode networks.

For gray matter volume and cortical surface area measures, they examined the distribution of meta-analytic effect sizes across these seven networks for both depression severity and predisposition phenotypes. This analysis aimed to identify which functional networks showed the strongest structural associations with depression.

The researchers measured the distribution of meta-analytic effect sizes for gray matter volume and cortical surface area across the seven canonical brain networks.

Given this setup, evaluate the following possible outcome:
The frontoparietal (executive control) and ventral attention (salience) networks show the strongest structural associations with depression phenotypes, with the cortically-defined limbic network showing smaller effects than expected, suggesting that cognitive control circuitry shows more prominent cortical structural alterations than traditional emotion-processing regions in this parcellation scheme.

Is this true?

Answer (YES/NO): NO